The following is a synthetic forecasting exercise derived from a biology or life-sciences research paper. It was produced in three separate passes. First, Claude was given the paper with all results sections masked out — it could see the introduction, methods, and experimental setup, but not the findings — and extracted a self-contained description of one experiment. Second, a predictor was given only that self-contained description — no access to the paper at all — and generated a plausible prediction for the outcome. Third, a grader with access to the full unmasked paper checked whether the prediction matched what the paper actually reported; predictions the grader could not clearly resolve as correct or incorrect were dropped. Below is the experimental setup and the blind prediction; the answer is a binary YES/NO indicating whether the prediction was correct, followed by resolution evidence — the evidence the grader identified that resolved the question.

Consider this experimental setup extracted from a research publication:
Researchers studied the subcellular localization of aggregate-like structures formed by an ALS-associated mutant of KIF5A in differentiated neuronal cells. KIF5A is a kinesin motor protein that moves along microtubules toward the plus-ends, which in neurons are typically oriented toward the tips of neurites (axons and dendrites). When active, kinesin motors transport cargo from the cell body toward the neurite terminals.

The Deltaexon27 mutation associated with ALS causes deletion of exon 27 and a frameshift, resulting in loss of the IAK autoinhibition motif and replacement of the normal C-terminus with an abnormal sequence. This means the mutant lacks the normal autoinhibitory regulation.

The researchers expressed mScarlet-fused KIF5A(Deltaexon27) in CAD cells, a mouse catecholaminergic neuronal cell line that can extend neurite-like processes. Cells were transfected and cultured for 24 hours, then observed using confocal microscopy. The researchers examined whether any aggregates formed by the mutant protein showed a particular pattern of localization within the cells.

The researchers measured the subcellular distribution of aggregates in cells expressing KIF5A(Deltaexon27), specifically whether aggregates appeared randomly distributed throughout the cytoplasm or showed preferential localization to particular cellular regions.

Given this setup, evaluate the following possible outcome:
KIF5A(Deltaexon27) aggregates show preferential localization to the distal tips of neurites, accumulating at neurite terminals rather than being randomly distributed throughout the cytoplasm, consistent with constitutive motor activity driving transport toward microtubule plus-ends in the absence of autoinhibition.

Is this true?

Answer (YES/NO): YES